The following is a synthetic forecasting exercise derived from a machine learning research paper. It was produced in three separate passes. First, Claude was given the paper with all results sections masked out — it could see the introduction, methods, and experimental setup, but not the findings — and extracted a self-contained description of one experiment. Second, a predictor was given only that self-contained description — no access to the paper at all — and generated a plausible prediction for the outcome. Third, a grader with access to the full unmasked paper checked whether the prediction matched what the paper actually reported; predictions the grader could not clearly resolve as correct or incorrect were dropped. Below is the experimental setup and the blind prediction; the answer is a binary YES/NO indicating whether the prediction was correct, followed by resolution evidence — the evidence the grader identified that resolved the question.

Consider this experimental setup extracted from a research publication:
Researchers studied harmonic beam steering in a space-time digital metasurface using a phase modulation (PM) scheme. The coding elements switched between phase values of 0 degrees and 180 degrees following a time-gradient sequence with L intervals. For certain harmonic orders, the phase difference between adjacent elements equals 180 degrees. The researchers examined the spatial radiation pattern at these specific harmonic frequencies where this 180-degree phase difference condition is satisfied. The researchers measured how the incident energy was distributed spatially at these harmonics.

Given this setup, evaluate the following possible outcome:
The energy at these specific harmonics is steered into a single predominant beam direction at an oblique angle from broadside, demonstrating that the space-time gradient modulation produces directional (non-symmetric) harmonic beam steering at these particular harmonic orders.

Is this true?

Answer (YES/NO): NO